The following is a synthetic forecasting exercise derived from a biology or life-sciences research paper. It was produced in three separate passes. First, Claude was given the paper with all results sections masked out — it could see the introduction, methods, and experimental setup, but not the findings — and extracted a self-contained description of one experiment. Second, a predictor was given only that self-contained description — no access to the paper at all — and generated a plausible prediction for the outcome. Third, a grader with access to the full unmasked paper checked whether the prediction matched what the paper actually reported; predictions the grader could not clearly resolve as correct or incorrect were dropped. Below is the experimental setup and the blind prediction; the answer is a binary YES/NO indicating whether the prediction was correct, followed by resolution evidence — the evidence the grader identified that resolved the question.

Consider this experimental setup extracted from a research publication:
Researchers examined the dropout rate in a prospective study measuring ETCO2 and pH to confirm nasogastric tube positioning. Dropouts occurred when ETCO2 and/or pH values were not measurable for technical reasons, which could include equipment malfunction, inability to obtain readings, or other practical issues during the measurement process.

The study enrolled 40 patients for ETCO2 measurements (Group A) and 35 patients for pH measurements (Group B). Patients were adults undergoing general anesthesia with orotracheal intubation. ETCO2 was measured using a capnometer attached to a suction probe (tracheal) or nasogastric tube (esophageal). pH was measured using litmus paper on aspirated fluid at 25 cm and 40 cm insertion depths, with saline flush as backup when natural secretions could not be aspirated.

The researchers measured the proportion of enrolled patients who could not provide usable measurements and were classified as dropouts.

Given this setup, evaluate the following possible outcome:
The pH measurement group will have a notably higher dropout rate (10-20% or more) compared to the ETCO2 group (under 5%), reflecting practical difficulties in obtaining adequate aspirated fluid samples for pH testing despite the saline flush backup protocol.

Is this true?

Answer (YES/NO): NO